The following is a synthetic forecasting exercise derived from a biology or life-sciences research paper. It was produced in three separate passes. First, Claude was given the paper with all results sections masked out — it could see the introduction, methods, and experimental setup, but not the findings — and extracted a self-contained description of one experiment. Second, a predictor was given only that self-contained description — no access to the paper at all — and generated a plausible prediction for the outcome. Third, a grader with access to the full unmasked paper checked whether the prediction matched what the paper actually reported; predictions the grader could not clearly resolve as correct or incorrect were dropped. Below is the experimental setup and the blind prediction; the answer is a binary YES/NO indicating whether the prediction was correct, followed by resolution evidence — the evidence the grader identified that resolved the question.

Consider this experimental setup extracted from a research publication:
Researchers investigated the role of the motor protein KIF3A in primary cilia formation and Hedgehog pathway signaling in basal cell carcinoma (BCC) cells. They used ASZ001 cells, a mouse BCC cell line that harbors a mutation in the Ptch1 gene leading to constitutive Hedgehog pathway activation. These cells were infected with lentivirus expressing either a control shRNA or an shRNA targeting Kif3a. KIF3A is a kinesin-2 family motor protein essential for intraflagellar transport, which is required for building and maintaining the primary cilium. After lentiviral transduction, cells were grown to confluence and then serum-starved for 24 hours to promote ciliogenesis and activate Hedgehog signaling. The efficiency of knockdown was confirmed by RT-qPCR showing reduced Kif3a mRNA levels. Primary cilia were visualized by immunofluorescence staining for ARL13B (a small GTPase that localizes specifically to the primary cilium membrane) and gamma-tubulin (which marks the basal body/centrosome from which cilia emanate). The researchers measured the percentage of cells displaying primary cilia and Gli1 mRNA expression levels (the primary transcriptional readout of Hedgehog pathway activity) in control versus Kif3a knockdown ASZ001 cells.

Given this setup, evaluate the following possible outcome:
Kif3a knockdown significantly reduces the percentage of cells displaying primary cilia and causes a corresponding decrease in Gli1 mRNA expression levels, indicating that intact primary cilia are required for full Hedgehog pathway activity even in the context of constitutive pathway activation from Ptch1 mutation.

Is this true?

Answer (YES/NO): YES